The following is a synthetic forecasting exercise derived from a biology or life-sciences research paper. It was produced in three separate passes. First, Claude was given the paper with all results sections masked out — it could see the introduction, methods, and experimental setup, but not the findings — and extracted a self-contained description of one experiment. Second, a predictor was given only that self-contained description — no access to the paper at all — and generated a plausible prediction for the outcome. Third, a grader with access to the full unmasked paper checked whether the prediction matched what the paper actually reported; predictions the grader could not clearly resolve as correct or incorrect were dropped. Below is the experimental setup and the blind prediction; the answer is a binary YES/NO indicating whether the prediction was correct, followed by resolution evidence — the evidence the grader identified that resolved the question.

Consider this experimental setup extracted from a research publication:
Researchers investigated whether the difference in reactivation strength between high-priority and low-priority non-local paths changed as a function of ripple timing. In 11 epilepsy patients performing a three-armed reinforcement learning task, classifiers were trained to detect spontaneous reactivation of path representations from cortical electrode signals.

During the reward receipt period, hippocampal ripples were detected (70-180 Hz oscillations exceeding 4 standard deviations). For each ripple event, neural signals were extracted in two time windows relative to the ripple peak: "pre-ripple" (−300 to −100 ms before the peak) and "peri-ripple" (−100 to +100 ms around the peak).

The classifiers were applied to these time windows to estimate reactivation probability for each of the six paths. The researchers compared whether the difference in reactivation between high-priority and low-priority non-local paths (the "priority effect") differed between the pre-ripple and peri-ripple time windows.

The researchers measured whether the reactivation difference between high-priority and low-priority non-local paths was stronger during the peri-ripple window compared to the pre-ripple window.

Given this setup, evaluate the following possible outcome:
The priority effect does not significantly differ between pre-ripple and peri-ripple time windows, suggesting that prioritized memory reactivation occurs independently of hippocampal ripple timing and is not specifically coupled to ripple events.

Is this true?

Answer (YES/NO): NO